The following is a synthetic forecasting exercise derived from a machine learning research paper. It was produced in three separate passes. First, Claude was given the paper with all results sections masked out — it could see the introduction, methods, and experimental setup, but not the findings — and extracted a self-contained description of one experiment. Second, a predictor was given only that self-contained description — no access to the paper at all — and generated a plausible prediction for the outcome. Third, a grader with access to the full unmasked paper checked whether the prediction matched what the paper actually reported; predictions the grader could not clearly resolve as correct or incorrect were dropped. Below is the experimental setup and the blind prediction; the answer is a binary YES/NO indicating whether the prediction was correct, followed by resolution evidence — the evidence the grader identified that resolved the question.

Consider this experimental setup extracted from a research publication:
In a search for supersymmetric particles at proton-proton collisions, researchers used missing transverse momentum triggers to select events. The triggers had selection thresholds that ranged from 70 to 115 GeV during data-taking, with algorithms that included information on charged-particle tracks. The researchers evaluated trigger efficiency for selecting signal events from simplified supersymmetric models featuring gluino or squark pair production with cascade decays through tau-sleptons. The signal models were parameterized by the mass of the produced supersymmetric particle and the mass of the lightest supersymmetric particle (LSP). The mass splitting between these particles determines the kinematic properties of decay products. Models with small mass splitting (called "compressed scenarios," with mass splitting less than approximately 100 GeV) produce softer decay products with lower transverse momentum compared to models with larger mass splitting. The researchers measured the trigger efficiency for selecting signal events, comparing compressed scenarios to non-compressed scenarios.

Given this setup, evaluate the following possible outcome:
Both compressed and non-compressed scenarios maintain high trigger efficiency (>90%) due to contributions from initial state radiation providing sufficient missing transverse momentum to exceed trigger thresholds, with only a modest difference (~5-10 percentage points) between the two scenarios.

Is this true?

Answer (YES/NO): NO